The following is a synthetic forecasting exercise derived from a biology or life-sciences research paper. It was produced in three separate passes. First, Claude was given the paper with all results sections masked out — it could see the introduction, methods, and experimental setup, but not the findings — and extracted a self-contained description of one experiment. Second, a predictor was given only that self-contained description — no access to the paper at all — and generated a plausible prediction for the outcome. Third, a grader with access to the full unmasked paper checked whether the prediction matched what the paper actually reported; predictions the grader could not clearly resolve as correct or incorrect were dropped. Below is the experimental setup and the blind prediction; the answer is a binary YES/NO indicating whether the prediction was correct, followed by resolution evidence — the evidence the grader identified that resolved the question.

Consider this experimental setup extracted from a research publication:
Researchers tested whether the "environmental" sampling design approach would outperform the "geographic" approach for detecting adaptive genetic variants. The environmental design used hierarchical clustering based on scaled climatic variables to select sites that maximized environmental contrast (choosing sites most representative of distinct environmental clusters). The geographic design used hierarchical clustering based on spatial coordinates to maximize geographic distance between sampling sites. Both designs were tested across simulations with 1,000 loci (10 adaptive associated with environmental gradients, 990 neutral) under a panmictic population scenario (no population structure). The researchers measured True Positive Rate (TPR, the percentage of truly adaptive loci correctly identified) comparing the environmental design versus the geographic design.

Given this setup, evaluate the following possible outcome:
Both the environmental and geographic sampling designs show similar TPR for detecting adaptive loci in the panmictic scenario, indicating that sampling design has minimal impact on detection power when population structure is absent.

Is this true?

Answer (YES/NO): YES